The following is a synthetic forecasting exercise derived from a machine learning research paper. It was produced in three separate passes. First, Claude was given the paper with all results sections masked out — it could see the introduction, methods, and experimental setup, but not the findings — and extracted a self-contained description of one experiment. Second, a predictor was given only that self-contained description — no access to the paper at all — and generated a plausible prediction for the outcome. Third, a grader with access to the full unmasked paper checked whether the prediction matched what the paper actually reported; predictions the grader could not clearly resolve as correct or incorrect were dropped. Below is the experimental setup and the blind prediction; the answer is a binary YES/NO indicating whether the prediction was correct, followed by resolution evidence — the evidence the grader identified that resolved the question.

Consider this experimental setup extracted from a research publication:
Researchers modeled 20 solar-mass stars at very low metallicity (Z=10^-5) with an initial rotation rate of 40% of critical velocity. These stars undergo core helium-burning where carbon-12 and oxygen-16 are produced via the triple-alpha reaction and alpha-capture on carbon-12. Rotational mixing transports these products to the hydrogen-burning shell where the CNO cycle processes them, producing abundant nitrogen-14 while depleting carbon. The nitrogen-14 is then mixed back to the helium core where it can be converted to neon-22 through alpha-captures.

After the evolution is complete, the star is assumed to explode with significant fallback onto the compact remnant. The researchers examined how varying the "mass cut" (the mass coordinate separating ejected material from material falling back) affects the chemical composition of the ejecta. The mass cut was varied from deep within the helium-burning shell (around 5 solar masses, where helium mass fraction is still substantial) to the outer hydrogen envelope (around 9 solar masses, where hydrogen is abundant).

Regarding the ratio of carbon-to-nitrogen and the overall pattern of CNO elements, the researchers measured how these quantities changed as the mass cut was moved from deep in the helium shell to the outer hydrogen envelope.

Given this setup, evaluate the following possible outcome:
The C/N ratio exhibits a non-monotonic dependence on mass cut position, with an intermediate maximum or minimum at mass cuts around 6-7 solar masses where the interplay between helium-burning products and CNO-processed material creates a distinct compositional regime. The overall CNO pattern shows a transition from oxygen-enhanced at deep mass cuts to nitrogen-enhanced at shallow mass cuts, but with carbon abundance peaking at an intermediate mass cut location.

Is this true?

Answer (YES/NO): NO